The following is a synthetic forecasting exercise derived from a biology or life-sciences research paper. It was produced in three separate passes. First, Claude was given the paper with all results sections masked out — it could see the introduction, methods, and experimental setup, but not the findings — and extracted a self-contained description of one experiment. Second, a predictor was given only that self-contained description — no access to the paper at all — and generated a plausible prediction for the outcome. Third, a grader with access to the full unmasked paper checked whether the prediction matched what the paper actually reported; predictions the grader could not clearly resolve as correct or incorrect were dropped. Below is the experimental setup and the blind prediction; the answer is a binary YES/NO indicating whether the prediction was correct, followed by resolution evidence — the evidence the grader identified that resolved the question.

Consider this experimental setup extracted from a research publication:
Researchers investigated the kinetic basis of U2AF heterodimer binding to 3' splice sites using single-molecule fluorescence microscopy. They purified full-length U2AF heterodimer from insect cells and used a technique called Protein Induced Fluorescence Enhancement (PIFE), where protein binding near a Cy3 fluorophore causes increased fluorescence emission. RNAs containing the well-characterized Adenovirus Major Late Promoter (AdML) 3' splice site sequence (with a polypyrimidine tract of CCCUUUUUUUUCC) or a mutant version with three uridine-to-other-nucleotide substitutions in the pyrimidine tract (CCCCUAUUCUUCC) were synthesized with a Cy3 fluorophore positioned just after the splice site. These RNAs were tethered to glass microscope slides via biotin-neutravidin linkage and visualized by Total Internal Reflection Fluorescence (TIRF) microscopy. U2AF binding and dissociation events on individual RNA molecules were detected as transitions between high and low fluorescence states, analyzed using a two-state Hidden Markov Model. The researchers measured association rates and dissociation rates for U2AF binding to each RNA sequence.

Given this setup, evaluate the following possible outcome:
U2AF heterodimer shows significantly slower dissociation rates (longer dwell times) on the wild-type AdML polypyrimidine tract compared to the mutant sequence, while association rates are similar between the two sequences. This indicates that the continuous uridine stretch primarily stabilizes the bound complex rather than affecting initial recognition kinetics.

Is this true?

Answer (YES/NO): YES